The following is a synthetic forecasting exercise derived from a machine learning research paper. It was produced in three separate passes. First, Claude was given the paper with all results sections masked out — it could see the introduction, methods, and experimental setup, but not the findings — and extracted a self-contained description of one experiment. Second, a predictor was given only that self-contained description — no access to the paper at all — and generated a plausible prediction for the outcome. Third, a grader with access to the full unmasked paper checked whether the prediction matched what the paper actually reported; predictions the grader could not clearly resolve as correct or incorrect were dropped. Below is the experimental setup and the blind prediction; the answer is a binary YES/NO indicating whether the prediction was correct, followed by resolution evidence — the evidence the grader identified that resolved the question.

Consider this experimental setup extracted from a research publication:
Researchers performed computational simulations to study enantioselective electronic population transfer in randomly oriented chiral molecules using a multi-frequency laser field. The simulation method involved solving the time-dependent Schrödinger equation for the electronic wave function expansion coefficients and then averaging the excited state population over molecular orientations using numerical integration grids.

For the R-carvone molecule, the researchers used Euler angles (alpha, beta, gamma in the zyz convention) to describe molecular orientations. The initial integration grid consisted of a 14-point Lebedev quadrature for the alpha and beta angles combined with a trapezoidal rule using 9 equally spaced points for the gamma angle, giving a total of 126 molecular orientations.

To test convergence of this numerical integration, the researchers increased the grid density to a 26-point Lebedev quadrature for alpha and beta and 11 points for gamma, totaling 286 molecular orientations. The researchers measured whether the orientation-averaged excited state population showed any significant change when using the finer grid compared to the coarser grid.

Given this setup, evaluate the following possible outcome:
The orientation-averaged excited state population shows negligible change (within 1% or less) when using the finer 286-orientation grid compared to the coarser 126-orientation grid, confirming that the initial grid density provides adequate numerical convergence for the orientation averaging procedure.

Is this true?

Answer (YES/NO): YES